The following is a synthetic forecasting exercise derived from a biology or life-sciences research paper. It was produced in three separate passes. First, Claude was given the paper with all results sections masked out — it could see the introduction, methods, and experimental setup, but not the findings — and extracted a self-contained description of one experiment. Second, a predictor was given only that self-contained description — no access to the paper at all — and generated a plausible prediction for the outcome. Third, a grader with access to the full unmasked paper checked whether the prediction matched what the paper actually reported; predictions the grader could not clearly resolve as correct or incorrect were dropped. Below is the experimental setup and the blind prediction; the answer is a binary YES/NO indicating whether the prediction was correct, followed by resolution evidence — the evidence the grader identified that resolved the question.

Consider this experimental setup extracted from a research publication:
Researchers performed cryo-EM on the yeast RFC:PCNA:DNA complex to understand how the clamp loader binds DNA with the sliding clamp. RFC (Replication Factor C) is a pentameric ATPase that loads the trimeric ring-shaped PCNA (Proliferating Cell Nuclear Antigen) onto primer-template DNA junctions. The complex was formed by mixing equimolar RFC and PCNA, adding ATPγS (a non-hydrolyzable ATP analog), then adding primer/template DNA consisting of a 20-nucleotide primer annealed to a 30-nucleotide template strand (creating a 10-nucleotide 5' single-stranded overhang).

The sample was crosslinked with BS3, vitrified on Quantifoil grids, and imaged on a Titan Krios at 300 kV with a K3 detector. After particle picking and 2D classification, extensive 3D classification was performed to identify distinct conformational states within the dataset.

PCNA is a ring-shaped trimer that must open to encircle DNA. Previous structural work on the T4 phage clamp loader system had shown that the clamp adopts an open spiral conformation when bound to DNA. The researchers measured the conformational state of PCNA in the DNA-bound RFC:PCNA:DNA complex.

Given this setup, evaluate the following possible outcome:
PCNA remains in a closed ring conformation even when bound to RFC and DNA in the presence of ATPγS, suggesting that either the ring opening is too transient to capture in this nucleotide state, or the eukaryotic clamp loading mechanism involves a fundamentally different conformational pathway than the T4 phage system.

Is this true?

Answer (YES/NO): NO